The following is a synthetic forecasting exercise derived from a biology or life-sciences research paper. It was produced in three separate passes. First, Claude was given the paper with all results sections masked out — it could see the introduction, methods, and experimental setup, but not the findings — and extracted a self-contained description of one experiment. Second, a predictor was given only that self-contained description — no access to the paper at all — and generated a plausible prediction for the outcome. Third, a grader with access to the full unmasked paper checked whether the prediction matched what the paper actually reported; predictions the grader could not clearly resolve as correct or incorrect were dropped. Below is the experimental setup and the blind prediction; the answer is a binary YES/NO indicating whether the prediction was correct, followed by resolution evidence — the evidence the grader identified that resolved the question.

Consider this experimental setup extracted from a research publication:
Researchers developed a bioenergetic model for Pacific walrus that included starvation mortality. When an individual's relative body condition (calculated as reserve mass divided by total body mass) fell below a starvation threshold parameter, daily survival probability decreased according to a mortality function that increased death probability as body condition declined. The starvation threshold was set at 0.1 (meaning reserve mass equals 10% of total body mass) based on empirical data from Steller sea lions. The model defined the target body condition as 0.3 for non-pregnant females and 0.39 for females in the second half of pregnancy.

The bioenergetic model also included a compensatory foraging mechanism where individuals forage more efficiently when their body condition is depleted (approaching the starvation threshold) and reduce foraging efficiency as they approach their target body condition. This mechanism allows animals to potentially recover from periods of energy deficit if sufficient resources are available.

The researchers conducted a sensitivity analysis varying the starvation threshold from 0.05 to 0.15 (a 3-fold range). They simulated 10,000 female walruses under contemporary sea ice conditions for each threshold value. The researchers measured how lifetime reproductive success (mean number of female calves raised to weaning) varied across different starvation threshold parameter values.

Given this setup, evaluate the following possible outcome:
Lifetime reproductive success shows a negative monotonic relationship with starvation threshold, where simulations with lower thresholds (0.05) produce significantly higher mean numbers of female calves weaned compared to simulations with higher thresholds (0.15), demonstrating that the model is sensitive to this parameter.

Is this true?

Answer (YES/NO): NO